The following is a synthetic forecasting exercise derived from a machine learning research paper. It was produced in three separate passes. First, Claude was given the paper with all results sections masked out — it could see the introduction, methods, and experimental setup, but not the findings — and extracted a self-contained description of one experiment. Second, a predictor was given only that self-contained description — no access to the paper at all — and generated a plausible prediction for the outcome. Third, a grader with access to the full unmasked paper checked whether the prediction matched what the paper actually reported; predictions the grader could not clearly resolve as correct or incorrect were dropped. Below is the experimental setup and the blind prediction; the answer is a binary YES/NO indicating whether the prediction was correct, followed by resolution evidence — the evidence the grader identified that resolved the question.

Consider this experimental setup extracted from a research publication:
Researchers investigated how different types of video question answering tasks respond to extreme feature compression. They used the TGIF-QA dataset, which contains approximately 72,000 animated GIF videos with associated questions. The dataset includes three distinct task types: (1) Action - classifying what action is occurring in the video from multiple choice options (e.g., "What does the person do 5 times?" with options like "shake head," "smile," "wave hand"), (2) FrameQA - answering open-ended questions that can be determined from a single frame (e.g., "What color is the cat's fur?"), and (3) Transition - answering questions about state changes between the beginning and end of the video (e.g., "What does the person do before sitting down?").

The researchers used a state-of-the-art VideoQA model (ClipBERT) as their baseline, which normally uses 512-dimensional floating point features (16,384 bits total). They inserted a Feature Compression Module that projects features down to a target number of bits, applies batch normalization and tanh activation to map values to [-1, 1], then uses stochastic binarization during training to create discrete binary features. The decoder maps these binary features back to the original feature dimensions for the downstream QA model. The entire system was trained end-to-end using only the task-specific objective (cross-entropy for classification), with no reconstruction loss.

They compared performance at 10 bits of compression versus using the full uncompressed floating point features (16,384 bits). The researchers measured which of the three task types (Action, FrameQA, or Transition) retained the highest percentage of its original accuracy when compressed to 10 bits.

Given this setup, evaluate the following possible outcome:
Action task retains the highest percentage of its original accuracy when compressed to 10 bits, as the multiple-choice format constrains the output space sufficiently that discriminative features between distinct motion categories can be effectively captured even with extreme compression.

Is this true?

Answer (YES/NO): NO